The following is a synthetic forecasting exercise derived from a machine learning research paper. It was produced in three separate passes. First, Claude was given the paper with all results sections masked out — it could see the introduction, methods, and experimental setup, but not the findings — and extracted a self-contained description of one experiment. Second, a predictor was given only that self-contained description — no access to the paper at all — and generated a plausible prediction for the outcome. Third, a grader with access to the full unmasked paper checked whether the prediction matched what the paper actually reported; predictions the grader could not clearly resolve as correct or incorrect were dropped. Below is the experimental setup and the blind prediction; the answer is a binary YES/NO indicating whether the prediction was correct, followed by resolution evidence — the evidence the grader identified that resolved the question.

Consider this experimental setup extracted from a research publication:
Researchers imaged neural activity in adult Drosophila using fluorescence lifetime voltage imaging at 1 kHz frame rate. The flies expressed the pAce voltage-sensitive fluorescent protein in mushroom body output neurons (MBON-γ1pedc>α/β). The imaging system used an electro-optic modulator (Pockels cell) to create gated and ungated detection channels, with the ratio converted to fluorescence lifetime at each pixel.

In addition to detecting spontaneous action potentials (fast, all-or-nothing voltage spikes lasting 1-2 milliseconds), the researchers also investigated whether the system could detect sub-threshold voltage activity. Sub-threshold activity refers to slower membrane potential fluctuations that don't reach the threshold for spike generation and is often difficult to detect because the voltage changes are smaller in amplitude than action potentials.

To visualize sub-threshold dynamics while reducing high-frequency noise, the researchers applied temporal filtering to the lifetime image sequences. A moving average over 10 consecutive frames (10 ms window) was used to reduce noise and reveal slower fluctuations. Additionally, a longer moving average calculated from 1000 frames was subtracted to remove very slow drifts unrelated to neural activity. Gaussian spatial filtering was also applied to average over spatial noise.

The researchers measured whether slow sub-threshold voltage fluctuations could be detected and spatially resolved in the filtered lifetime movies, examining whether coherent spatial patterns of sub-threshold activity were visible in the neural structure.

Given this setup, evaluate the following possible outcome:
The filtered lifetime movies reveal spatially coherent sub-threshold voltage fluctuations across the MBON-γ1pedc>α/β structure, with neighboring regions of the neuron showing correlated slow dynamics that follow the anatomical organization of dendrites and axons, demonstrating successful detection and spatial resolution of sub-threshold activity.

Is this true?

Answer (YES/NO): YES